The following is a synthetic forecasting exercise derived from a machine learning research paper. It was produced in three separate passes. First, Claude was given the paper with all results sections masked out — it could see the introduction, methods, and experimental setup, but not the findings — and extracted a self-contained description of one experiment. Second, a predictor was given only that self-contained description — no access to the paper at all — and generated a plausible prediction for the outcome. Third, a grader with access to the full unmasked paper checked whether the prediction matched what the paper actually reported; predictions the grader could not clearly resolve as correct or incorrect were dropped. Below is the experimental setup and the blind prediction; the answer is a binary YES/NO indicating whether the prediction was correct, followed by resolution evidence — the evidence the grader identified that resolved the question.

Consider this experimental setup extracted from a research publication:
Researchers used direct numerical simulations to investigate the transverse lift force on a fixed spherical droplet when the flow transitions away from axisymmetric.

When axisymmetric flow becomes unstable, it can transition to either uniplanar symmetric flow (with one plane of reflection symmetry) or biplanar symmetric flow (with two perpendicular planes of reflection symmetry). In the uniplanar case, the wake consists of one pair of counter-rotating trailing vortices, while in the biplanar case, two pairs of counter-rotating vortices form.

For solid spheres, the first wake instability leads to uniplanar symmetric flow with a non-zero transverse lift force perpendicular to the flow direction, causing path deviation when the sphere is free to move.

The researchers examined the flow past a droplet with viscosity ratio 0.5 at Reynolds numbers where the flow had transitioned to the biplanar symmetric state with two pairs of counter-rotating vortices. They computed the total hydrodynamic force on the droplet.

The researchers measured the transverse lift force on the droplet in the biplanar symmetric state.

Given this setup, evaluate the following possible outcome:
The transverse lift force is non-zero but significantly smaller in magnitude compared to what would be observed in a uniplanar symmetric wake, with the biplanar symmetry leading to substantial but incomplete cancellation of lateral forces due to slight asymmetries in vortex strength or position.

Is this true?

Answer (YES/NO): NO